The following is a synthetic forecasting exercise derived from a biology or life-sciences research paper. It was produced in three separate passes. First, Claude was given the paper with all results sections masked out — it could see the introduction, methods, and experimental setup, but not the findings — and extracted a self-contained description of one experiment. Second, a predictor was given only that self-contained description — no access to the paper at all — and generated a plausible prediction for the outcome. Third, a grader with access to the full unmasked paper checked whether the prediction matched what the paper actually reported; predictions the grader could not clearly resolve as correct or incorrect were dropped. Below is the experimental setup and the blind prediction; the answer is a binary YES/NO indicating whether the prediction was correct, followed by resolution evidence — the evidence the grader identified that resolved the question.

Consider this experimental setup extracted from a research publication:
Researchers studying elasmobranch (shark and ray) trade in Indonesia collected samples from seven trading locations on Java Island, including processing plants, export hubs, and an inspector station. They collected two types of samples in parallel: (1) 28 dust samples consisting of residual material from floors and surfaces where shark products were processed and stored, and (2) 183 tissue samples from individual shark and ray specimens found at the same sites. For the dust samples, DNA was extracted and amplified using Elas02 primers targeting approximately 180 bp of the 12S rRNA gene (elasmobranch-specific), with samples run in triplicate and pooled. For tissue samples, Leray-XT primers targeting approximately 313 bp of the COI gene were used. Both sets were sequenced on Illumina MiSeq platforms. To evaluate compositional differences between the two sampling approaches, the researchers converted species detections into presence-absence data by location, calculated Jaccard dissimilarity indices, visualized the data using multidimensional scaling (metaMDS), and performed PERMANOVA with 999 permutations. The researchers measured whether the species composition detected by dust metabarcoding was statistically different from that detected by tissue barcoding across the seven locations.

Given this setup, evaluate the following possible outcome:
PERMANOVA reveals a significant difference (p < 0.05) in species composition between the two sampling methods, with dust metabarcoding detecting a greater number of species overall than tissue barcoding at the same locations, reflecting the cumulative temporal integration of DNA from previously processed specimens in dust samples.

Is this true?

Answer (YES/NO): YES